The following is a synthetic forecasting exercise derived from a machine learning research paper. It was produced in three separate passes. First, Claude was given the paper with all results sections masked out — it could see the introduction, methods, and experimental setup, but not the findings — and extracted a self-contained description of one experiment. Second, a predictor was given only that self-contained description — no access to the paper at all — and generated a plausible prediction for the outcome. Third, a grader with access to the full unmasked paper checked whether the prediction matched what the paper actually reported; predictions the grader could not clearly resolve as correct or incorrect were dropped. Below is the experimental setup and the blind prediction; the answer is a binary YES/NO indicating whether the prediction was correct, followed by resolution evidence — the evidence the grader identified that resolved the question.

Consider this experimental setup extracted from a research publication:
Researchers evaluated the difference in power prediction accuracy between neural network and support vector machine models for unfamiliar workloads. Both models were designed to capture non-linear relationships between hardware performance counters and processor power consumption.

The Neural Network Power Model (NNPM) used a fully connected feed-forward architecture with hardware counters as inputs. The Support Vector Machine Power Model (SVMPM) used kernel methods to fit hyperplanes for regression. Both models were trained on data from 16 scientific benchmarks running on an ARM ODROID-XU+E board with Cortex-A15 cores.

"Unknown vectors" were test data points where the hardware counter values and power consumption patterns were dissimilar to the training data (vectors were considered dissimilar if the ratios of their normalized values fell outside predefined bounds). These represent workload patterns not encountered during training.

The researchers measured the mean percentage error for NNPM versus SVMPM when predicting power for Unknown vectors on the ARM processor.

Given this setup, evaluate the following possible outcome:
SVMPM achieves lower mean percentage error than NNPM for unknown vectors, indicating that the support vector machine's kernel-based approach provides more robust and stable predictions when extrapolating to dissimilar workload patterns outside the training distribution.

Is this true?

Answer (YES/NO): NO